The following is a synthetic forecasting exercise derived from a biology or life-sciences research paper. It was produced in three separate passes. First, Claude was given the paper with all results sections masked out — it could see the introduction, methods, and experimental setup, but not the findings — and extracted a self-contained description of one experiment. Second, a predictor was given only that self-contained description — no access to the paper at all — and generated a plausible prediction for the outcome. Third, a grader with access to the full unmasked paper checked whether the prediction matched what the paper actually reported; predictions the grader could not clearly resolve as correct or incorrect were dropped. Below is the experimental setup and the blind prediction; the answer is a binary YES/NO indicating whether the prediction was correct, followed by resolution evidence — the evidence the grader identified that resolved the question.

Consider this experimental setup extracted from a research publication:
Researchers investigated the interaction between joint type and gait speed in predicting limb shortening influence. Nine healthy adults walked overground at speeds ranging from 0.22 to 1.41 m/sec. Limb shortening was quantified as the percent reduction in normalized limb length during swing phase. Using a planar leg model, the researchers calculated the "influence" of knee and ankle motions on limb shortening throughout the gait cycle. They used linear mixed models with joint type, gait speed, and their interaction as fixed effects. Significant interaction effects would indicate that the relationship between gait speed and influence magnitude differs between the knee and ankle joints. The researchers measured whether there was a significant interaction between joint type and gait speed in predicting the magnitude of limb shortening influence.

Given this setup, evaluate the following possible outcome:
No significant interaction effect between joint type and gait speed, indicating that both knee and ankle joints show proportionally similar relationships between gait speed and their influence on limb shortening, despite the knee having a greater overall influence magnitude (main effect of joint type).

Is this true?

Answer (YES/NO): NO